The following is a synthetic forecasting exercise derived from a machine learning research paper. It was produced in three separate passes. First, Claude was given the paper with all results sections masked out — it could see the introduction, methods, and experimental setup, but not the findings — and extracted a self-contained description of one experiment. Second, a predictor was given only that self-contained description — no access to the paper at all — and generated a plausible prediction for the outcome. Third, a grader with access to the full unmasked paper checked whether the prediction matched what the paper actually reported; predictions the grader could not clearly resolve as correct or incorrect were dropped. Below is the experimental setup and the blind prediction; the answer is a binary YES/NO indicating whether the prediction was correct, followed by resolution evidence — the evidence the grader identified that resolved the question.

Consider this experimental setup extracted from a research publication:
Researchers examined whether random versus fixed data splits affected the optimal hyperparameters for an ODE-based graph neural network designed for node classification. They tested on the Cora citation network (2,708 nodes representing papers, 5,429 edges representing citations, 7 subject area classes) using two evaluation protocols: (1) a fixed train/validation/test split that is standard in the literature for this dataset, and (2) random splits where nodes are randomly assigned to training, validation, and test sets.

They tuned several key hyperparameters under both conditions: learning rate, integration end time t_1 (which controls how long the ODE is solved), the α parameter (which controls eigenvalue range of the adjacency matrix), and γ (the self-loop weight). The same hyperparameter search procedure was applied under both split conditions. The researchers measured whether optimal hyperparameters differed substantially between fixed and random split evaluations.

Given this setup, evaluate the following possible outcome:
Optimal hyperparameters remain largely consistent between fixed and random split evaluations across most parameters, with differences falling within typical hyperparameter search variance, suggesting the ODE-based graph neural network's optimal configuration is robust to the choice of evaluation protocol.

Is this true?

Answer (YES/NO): NO